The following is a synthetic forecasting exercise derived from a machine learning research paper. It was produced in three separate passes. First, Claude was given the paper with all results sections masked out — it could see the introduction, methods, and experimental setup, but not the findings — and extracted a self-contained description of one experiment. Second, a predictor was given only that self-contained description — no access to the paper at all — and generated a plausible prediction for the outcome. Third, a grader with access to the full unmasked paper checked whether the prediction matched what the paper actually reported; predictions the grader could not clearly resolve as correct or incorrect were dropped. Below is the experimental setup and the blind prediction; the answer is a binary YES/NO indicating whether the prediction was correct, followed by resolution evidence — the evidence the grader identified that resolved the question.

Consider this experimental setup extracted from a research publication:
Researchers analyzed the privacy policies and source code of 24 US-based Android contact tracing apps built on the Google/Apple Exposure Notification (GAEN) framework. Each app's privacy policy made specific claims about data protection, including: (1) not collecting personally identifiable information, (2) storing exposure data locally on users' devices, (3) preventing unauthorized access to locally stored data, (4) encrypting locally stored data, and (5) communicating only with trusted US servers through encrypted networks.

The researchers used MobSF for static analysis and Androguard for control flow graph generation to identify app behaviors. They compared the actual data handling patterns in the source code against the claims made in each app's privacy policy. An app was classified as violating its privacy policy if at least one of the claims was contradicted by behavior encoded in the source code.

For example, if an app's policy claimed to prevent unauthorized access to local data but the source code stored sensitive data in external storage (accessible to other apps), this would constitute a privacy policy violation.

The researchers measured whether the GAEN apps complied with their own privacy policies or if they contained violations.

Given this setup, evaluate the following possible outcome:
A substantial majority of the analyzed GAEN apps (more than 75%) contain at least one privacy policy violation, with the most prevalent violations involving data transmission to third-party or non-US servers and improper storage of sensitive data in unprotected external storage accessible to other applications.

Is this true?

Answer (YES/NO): NO